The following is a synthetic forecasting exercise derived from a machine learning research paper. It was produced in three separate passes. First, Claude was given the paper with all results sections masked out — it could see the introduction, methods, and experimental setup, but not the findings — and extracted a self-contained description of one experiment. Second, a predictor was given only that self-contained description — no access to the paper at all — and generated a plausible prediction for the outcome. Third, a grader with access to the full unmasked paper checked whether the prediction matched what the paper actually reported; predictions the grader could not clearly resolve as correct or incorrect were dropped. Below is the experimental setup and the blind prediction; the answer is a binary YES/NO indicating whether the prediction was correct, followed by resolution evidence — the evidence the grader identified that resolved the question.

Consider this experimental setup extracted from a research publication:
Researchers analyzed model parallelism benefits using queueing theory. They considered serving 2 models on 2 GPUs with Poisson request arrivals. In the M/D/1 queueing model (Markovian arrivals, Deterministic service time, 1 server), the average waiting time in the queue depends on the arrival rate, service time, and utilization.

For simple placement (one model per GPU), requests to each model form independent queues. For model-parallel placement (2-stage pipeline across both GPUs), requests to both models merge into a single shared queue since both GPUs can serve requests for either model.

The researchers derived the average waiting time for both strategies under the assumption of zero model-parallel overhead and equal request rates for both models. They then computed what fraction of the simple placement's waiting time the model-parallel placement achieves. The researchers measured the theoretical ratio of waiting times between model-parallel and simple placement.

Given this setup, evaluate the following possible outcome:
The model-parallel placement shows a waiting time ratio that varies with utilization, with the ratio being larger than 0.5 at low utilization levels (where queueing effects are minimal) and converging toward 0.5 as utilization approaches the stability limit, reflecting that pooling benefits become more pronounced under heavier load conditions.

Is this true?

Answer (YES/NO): NO